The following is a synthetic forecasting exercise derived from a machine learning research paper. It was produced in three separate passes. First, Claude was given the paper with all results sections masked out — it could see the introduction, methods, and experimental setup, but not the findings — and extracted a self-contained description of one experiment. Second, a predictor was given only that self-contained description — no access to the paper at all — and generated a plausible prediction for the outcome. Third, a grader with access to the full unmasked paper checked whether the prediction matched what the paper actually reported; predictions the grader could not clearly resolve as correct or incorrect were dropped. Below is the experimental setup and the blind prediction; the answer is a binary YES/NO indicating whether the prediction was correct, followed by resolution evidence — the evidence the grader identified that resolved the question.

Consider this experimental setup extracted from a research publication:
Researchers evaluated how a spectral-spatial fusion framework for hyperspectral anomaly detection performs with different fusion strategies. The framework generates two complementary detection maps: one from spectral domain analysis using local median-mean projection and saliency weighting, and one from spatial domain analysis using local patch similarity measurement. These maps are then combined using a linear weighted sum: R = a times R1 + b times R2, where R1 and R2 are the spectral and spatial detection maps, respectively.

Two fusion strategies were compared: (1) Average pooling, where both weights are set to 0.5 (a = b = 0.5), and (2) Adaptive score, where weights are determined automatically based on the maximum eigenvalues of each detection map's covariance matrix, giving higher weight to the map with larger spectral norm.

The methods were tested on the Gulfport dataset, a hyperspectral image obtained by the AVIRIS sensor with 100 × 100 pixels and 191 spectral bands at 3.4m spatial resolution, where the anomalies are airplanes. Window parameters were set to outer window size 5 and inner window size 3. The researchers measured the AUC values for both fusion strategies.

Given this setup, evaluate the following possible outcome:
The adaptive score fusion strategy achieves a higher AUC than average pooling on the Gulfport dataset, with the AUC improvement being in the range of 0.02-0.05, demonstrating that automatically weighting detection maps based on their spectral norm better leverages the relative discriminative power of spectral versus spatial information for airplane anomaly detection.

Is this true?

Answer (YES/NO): NO